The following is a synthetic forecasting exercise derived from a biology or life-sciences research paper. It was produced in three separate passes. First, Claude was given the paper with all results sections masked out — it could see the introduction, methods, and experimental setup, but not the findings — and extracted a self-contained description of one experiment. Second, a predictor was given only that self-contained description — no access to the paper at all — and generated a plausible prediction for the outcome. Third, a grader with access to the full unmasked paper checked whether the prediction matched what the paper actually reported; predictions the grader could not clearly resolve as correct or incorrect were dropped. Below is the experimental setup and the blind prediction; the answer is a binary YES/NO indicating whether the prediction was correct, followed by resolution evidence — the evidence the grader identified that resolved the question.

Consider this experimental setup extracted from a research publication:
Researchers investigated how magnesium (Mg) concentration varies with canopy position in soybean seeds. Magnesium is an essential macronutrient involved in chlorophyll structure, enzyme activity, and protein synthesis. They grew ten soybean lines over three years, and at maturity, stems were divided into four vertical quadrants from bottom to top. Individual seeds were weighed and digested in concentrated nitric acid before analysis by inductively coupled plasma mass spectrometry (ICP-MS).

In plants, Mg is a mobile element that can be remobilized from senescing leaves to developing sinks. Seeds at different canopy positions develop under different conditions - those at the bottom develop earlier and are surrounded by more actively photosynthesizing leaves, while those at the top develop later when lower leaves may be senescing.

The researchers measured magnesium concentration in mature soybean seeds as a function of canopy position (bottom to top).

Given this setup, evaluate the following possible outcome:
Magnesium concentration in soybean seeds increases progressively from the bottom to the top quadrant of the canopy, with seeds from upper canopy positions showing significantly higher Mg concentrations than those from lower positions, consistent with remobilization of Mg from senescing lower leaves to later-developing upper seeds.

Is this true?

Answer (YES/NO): NO